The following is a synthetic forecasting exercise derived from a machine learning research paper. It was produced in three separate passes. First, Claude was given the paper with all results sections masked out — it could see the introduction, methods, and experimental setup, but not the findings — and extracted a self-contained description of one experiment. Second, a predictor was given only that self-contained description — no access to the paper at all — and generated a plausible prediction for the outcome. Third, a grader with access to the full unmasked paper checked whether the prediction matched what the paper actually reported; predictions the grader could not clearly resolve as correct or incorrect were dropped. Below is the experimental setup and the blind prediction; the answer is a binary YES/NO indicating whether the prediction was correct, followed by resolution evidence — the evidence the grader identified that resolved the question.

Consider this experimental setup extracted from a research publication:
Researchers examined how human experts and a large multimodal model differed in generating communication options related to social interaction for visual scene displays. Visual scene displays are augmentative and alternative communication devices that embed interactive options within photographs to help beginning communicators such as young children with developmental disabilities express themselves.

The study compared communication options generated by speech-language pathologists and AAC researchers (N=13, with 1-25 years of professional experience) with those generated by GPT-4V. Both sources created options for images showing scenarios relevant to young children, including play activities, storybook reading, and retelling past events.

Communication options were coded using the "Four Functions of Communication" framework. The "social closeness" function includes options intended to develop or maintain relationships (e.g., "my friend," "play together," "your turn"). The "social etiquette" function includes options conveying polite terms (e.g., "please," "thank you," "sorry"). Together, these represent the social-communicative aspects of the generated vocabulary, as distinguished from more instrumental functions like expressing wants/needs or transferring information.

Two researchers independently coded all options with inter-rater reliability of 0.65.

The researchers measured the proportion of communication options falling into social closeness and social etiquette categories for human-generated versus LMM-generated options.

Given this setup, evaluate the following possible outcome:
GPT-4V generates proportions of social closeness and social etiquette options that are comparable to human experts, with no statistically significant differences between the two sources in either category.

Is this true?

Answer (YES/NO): NO